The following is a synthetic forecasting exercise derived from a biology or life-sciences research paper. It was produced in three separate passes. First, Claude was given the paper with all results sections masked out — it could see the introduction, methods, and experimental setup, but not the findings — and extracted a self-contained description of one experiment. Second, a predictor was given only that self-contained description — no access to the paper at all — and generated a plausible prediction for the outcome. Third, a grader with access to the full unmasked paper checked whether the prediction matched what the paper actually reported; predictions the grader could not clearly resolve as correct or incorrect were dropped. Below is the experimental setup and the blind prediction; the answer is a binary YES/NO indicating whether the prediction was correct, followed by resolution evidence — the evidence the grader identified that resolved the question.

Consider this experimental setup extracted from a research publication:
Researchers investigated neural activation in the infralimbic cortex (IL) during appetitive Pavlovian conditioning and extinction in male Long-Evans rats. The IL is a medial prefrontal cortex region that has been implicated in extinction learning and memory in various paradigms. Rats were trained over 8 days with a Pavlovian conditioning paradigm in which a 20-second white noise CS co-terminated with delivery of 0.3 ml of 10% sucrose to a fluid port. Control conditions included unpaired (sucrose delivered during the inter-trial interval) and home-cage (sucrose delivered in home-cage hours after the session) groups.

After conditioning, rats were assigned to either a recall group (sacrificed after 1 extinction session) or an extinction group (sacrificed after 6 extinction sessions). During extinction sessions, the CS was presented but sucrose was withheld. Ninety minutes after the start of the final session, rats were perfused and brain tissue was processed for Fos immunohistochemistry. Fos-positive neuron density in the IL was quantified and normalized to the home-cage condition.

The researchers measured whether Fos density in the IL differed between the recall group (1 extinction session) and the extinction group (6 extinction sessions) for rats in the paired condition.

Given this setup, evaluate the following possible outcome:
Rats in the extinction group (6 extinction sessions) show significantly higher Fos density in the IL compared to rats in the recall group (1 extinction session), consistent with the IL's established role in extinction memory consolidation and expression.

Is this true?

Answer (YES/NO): NO